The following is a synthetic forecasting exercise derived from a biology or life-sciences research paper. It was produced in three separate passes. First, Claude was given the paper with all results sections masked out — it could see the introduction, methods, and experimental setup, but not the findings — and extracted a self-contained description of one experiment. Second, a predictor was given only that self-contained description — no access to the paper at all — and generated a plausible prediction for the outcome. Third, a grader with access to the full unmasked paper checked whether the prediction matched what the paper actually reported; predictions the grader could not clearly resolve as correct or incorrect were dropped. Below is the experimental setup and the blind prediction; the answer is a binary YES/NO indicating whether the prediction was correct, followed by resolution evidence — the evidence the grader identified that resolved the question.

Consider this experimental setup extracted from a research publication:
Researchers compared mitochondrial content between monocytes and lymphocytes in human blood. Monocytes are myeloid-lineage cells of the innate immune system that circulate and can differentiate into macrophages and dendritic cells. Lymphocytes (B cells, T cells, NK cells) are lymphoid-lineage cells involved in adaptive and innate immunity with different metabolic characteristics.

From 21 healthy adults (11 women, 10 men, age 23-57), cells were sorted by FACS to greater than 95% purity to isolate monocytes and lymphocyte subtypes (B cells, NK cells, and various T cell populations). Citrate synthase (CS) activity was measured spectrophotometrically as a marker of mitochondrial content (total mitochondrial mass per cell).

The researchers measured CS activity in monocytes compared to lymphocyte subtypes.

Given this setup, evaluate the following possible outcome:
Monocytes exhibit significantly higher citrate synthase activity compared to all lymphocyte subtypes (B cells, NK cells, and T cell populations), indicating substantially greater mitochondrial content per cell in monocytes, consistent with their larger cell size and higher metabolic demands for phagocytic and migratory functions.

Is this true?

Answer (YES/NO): NO